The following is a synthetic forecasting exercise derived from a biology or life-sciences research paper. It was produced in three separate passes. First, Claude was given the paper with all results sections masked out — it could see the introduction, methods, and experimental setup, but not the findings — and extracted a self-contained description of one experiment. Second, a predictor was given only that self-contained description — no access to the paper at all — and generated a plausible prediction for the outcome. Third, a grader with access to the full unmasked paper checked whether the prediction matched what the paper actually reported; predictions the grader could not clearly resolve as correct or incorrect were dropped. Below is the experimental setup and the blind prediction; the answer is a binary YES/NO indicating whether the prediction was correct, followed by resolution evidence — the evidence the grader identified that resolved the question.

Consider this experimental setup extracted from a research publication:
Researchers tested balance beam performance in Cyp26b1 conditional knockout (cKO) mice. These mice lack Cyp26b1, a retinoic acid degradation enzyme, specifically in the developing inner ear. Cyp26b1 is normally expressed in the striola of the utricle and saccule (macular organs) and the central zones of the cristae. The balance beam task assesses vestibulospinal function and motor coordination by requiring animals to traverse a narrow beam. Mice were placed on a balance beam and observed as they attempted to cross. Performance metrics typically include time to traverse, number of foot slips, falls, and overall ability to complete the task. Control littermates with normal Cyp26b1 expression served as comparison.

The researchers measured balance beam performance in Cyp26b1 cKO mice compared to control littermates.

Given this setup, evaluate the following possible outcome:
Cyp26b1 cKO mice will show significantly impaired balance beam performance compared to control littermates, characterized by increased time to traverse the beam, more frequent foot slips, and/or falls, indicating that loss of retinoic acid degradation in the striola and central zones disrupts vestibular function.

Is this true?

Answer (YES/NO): YES